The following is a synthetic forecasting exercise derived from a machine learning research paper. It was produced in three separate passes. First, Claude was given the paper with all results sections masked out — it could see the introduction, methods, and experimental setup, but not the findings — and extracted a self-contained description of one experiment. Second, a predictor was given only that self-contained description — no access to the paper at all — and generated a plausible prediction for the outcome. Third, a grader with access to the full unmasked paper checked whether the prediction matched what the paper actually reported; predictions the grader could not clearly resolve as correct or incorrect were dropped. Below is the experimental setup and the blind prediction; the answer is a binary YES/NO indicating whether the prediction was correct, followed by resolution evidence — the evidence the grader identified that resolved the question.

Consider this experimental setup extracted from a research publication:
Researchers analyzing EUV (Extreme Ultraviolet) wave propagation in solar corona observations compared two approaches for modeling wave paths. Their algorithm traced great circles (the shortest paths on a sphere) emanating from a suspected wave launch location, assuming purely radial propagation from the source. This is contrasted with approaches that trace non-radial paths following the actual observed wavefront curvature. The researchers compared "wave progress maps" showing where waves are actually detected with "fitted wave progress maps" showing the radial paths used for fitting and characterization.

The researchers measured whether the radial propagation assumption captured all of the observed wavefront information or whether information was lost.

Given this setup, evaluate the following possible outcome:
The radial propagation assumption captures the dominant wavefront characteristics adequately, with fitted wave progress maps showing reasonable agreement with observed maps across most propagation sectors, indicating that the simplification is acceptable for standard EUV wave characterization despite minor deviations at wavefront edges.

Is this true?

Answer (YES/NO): NO